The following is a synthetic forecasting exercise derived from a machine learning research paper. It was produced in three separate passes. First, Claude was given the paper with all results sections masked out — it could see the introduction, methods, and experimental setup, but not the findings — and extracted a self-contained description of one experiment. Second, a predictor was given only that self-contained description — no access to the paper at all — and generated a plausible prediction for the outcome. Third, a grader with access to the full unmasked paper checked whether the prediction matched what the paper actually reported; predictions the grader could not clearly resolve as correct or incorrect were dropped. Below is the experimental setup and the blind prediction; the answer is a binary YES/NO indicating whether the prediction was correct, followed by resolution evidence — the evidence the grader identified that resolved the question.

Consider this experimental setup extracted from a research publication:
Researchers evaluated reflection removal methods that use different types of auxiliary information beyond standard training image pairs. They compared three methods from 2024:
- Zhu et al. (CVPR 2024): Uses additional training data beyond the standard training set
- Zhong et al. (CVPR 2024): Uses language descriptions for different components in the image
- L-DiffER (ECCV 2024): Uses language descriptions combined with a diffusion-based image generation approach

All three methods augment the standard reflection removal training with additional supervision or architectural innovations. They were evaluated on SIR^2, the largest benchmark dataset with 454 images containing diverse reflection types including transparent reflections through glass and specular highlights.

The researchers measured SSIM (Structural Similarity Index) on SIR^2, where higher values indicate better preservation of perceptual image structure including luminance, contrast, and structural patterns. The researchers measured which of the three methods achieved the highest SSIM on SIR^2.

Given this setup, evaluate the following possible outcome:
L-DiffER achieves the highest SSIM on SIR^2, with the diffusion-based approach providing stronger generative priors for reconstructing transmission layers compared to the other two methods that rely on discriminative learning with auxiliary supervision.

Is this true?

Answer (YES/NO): NO